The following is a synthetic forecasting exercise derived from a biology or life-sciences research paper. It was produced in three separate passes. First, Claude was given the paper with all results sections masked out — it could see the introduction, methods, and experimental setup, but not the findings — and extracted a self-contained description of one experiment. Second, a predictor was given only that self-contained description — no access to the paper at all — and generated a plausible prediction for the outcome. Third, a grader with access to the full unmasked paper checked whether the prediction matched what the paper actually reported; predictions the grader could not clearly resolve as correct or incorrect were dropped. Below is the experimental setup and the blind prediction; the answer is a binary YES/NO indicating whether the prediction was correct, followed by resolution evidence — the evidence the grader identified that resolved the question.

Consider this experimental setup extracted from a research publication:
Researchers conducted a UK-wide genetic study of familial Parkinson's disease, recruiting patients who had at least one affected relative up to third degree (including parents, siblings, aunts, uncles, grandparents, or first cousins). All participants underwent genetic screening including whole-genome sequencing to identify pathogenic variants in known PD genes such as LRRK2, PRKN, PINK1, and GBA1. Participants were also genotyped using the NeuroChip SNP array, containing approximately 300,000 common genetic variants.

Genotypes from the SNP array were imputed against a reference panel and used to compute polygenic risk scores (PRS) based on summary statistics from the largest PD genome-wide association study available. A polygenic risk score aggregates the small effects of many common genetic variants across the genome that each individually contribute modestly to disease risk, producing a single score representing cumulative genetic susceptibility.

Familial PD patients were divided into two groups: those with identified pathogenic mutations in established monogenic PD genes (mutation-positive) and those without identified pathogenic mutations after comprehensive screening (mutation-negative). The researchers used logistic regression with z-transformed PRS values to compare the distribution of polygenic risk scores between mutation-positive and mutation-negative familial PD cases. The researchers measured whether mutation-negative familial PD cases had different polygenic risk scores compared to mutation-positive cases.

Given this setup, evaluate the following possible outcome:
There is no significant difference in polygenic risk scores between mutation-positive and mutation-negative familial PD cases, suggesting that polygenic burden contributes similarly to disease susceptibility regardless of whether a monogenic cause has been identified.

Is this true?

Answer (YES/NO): YES